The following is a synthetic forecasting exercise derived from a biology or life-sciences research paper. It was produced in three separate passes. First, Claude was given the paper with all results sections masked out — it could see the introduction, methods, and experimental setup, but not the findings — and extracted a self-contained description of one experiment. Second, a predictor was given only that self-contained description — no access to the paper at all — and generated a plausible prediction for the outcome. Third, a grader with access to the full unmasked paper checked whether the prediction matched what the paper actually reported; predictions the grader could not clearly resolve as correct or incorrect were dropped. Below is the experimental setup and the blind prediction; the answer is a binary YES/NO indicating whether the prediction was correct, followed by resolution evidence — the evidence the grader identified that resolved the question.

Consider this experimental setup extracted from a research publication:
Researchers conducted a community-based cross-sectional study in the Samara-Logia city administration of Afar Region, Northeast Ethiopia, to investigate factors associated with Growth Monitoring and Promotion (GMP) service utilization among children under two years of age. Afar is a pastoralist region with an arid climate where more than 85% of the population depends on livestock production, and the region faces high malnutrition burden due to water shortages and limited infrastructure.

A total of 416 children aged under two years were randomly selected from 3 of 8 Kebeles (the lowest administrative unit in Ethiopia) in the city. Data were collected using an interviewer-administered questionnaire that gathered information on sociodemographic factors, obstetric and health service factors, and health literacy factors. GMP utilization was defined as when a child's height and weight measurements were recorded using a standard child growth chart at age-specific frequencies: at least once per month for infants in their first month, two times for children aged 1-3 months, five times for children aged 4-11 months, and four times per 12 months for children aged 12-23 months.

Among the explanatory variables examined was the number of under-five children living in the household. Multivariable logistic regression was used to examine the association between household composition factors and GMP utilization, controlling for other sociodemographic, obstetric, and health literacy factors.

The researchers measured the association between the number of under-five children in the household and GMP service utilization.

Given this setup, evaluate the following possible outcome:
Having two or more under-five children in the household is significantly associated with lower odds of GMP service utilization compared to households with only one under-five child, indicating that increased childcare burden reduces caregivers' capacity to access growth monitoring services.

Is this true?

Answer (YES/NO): NO